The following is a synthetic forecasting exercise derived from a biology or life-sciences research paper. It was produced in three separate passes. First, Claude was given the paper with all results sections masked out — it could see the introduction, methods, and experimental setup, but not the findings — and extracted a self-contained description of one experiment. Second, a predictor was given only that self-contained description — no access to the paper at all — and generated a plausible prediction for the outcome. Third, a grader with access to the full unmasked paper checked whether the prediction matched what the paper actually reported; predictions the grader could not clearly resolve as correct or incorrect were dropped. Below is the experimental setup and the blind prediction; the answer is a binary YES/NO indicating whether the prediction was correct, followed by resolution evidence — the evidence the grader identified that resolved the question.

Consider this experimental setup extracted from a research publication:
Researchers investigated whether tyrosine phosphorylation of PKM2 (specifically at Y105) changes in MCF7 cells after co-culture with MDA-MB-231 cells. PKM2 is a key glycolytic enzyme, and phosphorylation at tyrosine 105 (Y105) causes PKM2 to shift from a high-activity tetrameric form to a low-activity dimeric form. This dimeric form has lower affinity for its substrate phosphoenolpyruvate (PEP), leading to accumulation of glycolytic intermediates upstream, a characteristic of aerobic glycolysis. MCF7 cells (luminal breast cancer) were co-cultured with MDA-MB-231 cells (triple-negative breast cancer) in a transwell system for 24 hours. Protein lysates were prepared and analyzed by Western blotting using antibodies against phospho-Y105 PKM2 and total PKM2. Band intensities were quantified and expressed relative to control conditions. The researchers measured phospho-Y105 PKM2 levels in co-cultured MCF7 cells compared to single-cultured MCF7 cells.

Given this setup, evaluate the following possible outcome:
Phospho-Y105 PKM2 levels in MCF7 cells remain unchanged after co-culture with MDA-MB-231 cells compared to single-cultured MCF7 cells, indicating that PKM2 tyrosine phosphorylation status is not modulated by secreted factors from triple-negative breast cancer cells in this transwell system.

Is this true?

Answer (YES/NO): NO